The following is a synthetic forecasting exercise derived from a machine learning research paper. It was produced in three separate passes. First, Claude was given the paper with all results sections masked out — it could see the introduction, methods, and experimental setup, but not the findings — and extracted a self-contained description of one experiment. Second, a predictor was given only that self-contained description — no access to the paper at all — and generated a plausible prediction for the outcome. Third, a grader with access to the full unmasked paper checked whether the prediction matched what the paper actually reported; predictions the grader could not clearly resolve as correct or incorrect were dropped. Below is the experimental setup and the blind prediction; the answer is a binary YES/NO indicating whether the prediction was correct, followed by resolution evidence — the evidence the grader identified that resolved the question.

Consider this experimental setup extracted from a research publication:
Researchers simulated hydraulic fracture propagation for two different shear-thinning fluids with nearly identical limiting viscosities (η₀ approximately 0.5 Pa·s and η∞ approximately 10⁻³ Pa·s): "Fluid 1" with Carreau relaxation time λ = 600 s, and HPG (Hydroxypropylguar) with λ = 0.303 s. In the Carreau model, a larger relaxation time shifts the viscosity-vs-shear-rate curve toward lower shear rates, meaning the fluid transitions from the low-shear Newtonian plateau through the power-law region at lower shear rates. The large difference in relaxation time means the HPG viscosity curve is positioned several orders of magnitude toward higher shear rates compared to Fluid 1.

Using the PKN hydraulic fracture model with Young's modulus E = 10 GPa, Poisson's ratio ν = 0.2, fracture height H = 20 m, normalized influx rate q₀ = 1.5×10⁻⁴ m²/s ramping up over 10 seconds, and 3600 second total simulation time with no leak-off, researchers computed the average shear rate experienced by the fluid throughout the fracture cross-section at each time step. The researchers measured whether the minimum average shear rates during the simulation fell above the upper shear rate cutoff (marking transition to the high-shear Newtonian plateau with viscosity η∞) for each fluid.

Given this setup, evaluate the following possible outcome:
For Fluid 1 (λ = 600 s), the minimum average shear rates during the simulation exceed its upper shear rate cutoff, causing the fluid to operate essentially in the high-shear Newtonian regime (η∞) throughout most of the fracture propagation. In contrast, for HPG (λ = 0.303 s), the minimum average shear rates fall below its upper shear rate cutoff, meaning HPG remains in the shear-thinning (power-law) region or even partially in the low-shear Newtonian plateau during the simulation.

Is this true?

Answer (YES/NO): YES